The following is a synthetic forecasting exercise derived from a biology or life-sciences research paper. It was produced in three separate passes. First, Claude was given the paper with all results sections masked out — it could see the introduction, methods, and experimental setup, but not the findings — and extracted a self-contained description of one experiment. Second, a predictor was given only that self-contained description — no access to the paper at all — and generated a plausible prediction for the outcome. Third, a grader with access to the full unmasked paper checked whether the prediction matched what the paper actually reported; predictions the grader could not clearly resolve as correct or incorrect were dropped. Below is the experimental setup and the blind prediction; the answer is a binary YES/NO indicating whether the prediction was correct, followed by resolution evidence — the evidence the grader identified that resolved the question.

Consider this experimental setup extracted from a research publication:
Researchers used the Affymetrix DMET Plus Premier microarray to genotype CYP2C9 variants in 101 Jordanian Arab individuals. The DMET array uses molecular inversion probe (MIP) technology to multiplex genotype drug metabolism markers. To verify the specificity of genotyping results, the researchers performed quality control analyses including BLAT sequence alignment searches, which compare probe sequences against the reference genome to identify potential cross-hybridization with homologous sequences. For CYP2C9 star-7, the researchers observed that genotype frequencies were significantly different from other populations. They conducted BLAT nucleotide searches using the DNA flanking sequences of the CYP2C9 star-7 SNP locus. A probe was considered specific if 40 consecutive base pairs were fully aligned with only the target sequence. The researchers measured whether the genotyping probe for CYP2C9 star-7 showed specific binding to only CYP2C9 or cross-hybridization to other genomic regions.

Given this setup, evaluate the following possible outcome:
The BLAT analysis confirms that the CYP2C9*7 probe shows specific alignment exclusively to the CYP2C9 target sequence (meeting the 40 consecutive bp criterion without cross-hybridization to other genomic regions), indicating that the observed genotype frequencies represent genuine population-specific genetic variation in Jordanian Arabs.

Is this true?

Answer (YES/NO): NO